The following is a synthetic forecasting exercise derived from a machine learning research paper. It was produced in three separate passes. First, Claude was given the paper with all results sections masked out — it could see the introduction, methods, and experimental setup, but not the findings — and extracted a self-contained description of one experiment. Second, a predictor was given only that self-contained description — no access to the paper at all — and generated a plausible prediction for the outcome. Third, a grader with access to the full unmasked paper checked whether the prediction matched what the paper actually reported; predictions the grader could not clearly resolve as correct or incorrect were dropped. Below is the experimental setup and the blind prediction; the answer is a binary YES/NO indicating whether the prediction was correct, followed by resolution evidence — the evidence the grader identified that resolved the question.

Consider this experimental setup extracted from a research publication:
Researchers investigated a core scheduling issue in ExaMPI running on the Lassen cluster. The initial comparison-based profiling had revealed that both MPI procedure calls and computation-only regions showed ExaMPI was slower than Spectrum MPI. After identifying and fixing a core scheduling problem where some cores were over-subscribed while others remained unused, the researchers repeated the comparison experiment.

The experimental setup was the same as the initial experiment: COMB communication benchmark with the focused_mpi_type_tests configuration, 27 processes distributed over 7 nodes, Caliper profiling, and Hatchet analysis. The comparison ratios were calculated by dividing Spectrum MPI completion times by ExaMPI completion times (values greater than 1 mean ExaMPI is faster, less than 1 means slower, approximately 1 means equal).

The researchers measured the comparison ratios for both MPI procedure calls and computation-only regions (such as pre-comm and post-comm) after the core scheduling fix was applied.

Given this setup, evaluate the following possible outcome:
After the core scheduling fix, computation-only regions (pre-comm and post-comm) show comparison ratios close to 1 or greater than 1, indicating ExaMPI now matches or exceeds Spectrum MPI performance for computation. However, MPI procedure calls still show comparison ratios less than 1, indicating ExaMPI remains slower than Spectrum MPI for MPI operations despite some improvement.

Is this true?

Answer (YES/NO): NO